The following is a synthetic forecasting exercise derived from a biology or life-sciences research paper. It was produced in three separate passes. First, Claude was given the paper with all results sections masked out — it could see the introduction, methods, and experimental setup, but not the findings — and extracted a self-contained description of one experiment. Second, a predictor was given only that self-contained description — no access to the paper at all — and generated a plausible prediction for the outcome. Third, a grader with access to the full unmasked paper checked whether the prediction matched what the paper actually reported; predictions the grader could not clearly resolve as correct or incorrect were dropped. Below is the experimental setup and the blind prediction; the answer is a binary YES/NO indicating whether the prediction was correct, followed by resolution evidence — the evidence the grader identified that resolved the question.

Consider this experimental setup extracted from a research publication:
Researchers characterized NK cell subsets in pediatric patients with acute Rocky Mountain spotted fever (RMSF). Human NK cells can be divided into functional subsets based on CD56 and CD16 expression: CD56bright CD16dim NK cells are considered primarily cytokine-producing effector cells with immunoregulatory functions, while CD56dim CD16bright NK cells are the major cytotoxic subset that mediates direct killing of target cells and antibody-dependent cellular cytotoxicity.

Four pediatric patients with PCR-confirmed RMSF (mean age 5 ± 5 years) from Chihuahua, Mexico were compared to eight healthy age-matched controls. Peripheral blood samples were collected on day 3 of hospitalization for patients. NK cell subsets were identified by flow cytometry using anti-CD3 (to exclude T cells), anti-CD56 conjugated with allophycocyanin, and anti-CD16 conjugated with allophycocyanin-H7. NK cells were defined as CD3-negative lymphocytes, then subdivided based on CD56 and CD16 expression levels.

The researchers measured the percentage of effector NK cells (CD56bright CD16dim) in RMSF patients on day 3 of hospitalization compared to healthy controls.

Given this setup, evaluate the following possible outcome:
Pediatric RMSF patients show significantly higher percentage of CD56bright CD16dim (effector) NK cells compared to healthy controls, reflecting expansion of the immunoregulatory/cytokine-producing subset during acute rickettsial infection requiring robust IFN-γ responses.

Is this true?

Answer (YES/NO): NO